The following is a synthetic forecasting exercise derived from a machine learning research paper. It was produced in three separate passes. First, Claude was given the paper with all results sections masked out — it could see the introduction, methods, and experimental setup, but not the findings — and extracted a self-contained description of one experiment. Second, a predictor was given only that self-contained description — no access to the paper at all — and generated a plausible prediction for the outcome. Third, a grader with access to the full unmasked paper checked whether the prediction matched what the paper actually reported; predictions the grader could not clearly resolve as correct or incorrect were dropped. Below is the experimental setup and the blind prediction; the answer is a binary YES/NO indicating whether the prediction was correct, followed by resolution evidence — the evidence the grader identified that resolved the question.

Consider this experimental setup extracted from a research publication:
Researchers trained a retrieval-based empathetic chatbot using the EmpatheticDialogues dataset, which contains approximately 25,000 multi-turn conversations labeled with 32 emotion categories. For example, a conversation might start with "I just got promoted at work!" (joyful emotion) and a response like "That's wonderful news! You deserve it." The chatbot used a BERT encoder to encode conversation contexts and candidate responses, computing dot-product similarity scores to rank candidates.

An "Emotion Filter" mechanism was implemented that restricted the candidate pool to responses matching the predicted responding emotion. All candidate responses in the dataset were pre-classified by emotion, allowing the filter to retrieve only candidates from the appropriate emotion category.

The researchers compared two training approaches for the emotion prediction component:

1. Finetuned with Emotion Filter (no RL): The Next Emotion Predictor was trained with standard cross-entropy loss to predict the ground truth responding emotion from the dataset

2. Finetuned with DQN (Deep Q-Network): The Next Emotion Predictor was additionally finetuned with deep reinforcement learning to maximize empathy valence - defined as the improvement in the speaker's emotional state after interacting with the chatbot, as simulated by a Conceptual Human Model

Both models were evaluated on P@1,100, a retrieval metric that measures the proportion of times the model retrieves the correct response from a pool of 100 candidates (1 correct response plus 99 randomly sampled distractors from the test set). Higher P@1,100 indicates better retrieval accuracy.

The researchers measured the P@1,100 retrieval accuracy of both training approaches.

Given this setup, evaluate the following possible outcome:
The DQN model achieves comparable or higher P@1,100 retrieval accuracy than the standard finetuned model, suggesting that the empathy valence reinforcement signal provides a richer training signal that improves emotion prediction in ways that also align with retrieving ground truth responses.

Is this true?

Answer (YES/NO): NO